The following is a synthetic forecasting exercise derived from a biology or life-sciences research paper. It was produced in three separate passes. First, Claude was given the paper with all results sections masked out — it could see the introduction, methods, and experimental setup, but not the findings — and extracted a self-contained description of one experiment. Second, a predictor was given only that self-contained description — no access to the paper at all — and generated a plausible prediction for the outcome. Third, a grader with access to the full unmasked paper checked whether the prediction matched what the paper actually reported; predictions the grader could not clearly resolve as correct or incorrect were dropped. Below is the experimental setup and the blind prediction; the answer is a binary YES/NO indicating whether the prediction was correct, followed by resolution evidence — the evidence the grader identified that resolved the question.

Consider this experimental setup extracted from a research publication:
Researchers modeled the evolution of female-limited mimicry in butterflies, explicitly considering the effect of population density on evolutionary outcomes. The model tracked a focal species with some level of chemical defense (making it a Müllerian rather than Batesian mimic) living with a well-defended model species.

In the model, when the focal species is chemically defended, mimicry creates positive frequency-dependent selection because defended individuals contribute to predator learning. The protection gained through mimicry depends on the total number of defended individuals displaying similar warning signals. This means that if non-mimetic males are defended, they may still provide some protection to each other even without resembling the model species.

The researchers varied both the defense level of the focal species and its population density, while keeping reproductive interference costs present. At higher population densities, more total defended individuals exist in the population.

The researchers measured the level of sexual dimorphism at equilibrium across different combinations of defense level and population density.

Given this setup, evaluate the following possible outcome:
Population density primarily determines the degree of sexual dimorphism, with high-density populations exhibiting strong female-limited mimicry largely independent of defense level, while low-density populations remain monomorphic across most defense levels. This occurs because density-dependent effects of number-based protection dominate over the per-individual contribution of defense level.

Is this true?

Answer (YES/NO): NO